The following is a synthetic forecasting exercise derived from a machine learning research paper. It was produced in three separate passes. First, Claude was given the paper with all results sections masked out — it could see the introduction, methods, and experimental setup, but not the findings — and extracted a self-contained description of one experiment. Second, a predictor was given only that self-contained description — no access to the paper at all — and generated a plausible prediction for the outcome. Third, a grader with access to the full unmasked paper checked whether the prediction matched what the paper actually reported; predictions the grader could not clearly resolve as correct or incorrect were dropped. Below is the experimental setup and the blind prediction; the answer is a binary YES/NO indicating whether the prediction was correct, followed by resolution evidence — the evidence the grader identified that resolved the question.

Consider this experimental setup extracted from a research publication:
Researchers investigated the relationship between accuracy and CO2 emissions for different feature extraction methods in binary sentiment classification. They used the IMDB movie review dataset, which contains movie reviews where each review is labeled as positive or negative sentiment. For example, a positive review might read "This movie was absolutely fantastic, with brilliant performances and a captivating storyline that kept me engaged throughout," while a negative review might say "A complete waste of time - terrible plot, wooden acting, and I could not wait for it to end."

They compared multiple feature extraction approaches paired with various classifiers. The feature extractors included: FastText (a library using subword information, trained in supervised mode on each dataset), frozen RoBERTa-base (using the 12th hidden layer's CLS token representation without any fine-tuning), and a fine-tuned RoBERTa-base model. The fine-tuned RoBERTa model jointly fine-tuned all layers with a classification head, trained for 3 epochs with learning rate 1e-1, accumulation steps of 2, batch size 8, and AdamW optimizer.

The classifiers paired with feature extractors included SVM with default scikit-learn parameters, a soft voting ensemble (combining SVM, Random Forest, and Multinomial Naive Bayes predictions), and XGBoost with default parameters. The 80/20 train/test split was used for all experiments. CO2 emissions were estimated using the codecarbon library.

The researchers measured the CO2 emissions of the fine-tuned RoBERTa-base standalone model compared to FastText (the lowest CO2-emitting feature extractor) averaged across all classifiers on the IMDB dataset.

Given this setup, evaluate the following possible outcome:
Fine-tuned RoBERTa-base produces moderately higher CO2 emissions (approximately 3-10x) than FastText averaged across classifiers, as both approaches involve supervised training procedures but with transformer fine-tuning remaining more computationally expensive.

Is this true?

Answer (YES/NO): NO